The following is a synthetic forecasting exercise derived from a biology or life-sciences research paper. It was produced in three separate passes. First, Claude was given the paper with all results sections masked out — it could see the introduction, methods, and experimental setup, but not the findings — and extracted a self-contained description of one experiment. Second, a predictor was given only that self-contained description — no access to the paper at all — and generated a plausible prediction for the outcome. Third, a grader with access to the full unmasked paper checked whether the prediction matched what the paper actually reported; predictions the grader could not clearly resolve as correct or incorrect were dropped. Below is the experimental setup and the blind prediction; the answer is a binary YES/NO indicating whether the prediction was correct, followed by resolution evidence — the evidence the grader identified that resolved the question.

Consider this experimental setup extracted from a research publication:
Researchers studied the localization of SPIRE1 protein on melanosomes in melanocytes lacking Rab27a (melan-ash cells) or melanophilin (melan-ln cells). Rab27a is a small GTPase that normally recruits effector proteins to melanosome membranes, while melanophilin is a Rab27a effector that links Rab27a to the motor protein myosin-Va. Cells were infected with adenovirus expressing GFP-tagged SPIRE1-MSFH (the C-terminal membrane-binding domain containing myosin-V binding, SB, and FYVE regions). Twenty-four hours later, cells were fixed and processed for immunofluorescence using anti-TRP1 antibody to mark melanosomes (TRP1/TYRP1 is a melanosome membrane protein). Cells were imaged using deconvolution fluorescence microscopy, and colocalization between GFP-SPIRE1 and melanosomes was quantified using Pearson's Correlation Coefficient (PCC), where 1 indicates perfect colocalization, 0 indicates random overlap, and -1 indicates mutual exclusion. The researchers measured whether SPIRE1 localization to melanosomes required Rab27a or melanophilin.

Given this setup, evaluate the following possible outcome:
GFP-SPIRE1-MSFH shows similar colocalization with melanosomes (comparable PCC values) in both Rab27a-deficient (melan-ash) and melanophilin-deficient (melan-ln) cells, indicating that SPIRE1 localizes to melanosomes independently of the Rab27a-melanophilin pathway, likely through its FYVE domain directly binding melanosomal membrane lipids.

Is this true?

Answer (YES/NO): NO